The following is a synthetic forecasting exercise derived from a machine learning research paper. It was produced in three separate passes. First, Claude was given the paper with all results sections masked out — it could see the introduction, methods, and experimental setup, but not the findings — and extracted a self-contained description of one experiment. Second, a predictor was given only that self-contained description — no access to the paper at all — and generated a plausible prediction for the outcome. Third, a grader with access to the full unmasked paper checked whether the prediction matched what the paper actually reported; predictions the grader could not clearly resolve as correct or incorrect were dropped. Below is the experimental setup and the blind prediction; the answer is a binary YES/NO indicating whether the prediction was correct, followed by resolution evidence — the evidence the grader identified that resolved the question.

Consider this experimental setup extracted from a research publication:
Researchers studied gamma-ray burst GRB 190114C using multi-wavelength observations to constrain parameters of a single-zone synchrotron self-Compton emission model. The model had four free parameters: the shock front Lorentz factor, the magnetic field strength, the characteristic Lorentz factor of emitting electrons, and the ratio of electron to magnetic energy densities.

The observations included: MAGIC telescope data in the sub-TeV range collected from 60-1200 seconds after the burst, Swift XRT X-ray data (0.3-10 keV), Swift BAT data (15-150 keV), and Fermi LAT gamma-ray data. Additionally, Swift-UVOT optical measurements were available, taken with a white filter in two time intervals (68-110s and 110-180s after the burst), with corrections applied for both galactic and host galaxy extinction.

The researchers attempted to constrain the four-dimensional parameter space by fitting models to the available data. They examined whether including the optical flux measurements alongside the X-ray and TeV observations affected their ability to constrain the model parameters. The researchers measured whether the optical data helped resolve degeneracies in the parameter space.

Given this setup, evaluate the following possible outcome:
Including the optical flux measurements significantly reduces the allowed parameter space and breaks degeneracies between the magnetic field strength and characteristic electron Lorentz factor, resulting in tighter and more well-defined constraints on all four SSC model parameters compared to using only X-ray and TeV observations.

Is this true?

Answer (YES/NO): NO